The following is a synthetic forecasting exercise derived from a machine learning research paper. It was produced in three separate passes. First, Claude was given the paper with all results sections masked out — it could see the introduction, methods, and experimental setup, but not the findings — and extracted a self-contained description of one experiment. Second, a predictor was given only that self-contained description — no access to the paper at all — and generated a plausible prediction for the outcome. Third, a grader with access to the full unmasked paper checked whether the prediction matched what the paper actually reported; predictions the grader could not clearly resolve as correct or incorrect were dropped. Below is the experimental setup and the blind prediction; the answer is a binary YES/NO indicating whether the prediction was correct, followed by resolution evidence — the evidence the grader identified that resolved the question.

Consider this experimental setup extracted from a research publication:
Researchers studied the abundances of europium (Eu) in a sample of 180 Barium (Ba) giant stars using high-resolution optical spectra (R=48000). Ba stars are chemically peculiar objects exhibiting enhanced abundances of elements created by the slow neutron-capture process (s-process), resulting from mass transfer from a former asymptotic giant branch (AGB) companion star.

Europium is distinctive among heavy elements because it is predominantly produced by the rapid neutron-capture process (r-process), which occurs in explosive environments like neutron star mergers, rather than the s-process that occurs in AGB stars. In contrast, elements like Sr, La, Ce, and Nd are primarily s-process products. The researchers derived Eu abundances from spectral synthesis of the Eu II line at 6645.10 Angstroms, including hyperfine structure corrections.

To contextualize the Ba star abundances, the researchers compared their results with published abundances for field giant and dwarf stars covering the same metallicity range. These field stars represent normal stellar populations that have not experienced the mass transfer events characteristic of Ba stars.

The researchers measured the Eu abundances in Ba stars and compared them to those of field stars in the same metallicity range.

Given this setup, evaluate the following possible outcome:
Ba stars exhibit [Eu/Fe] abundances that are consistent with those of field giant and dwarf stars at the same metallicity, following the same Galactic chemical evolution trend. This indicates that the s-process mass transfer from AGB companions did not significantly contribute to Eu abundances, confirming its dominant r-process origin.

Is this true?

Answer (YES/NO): YES